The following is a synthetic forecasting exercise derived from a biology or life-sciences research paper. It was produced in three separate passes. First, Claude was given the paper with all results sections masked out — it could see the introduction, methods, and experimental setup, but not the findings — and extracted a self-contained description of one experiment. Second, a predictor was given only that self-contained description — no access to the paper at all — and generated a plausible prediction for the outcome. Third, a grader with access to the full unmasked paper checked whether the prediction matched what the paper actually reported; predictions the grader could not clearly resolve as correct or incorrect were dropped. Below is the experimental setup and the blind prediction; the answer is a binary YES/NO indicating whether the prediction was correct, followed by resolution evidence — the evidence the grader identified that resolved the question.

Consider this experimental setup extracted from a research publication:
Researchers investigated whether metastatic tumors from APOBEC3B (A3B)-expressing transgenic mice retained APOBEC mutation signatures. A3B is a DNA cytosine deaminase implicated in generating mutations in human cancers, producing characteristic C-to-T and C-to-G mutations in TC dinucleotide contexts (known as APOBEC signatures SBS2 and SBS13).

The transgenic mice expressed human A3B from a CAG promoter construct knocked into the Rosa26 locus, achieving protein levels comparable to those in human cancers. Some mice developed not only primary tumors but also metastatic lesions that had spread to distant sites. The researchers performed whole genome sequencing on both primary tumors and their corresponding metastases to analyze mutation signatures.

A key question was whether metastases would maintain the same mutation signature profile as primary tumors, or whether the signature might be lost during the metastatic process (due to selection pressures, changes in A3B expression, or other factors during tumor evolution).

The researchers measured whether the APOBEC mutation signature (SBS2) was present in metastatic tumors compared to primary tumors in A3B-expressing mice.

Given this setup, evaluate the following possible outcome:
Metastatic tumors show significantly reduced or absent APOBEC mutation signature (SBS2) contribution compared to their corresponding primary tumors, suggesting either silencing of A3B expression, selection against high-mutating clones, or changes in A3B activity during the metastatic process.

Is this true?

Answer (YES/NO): NO